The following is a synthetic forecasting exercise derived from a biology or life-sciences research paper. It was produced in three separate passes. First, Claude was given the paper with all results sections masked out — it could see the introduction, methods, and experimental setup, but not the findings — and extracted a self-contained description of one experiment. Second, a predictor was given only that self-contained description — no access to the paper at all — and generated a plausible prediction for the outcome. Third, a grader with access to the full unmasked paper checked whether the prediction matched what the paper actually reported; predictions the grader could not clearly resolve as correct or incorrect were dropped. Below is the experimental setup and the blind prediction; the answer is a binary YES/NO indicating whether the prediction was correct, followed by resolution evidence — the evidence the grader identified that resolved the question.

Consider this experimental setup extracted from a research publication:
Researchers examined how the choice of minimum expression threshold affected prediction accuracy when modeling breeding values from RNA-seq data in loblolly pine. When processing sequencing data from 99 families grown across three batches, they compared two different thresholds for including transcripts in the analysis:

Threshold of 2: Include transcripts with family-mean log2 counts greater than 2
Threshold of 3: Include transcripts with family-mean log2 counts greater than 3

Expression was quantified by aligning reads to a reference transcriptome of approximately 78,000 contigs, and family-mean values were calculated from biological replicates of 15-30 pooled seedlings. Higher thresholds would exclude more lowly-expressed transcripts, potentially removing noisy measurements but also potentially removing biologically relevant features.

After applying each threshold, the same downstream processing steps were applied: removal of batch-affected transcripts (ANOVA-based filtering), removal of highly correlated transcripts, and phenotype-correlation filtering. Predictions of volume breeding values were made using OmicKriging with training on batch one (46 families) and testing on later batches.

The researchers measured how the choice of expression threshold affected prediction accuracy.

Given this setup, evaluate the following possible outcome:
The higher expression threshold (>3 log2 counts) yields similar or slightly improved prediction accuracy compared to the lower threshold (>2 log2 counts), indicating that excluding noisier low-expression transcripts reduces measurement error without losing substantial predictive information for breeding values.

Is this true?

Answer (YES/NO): YES